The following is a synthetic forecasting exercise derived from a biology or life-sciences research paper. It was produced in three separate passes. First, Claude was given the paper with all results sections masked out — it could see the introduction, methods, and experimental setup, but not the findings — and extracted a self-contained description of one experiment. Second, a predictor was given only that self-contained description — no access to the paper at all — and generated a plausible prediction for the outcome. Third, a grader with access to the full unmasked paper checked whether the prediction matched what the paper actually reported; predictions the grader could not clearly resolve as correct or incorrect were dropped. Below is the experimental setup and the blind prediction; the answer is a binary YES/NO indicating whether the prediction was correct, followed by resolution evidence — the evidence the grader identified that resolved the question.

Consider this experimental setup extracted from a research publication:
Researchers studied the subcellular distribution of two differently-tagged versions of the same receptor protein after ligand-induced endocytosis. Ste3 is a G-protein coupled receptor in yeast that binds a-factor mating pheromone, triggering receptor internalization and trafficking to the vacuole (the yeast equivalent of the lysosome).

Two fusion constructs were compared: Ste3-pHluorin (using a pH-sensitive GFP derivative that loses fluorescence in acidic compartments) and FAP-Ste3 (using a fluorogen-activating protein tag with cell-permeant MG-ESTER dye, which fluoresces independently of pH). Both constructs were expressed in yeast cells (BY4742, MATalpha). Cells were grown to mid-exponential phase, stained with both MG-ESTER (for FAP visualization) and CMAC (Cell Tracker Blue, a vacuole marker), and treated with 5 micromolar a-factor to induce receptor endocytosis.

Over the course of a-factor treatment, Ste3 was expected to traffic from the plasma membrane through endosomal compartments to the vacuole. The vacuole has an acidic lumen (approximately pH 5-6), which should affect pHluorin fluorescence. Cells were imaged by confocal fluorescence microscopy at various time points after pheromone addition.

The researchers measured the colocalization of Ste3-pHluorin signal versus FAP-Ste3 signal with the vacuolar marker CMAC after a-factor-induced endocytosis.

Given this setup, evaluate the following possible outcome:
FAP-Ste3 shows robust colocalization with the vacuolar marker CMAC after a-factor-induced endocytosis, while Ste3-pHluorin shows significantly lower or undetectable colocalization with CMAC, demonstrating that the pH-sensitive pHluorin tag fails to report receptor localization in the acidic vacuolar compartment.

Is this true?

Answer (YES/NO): NO